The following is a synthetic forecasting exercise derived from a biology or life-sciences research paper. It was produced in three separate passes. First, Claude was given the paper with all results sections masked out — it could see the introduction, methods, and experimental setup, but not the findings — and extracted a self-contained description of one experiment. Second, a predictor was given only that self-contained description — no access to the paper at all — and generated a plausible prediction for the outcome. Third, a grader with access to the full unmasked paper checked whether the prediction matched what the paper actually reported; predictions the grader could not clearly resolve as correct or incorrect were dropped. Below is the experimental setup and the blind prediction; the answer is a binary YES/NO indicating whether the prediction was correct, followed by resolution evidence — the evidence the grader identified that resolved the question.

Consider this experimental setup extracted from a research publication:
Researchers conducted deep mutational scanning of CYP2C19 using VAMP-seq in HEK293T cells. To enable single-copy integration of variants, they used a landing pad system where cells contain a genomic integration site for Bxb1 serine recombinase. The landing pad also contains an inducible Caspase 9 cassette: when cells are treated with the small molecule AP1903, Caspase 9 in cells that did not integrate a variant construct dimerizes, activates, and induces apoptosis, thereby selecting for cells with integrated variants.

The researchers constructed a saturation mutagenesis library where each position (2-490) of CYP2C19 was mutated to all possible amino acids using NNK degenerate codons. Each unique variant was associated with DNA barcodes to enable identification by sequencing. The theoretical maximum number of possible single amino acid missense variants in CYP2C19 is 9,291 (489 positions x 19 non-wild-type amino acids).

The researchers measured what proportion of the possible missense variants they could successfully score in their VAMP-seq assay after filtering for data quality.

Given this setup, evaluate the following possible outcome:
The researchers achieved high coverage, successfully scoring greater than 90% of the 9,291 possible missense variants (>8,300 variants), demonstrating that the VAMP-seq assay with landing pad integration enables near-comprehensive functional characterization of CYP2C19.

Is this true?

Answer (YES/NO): NO